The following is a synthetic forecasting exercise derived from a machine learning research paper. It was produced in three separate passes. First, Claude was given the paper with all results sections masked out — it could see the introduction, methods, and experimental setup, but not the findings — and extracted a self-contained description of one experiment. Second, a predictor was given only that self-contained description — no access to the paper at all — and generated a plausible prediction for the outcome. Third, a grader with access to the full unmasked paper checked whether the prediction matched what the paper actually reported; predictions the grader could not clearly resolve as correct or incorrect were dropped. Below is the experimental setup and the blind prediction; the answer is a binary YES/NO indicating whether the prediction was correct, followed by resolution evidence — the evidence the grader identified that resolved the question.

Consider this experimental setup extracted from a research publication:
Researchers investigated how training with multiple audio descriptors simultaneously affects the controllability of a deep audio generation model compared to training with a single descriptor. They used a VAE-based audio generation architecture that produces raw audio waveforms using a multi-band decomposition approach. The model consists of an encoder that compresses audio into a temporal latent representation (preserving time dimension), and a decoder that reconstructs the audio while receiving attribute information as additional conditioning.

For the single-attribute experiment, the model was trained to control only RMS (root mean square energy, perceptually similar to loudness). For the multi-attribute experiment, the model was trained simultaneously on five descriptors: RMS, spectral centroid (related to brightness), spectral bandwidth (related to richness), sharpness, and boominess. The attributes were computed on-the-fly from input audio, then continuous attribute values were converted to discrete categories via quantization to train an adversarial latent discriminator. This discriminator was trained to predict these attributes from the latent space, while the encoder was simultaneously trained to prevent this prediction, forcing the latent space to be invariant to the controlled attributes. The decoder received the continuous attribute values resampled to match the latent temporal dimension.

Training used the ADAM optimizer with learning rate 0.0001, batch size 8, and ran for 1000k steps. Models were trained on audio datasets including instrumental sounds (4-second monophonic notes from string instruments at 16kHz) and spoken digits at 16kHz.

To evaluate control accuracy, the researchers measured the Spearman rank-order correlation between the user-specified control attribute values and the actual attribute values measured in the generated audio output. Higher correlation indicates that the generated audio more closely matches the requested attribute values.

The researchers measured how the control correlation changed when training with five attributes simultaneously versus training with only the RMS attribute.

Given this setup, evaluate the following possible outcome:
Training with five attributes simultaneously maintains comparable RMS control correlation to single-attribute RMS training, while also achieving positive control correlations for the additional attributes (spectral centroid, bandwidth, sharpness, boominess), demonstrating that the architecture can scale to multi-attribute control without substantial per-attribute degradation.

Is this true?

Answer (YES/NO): NO